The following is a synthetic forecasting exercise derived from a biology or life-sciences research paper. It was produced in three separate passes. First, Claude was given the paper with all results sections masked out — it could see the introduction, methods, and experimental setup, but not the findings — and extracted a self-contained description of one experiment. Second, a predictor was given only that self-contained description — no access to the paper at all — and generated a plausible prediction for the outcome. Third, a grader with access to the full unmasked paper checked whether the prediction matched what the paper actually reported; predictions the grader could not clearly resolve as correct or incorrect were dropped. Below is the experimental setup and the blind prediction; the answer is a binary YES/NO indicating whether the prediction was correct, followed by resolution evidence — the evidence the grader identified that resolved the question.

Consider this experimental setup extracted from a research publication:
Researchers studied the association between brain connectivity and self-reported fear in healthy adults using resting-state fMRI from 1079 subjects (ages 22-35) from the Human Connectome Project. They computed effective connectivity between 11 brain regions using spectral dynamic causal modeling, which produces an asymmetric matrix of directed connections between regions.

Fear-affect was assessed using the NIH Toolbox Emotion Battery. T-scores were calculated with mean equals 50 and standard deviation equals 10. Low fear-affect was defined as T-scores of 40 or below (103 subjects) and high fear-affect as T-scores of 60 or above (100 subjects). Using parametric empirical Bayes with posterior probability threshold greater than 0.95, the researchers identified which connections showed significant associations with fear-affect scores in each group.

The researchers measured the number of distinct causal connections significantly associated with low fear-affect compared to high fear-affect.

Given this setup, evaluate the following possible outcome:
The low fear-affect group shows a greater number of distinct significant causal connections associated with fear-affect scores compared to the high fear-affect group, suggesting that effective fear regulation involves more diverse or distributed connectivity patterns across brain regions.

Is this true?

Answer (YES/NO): NO